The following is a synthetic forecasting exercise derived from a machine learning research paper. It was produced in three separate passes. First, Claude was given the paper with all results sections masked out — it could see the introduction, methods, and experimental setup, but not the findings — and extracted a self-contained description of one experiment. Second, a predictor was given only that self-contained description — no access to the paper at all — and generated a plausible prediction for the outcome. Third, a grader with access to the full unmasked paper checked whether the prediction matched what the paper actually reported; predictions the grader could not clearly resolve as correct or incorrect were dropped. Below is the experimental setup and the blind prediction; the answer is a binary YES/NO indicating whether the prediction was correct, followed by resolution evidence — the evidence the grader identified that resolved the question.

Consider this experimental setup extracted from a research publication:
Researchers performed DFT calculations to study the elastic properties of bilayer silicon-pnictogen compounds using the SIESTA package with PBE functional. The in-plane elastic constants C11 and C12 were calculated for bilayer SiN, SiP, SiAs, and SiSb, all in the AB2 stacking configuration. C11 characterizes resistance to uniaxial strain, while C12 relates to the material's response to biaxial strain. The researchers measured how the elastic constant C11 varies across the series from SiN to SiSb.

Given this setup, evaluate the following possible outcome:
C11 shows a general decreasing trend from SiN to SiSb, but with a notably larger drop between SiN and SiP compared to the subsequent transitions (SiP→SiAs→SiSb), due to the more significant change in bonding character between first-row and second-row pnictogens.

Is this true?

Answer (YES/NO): YES